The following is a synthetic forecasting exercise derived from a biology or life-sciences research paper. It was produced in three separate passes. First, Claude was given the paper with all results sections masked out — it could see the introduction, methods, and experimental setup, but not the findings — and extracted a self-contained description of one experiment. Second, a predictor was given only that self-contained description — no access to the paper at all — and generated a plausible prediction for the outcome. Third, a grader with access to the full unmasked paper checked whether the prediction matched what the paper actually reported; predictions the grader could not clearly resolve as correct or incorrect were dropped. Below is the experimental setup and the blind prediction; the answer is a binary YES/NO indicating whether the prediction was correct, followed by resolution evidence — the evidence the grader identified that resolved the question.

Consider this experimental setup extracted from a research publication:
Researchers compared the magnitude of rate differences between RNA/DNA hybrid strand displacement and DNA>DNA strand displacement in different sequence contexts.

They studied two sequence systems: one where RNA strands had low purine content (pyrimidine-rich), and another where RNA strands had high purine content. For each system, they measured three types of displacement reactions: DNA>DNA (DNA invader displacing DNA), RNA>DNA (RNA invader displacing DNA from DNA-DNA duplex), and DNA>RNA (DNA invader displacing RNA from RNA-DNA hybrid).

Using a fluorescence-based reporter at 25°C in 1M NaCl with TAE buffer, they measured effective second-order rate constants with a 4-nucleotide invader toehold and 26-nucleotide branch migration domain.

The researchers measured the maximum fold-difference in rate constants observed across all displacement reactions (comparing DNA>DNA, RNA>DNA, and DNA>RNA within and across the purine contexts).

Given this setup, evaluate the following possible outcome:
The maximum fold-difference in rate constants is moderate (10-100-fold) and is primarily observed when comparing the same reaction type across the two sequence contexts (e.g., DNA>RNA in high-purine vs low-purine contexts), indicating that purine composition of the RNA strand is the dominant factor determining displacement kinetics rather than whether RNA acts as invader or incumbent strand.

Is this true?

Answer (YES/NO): NO